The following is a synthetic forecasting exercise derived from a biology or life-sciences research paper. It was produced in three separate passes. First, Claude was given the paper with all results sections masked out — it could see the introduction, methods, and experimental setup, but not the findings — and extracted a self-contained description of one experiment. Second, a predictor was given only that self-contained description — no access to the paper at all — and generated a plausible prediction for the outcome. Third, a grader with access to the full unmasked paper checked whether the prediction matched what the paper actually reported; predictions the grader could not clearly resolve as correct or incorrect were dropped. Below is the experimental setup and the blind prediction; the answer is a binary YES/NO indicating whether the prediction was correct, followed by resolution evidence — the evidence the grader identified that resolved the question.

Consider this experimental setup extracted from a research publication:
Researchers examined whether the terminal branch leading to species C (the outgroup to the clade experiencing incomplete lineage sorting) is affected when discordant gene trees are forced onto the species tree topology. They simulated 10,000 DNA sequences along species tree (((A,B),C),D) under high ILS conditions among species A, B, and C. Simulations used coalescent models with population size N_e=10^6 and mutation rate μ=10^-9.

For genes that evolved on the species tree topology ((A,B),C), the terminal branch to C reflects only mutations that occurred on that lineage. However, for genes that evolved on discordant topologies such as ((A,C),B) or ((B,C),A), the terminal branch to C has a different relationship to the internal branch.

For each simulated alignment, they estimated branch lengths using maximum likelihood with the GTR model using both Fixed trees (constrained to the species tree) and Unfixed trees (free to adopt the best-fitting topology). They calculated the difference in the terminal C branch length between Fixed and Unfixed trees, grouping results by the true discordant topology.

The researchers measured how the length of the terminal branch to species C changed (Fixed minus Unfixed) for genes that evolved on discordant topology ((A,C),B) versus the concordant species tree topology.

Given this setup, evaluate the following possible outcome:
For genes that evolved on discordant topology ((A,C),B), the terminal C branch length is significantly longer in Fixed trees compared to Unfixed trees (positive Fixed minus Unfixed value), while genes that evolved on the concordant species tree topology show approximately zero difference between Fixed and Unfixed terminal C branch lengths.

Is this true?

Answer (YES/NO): NO